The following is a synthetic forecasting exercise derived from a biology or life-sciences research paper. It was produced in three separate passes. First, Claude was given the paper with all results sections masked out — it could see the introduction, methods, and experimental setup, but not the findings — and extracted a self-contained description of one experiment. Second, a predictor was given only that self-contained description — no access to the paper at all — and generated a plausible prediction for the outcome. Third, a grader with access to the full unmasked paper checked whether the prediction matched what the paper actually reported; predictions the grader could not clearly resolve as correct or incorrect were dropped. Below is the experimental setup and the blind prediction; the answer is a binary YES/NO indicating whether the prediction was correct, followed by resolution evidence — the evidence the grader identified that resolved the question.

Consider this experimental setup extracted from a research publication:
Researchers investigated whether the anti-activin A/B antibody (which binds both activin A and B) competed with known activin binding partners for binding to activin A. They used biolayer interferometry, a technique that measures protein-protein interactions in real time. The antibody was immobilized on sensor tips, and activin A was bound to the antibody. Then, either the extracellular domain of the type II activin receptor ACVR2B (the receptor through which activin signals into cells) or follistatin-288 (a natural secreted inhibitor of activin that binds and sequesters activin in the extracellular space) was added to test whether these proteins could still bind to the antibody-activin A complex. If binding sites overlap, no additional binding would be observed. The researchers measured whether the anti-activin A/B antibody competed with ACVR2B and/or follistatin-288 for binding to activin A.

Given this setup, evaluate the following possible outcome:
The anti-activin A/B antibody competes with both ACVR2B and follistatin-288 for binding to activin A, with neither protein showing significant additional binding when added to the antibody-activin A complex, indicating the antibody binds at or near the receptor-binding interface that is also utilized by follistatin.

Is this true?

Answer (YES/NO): YES